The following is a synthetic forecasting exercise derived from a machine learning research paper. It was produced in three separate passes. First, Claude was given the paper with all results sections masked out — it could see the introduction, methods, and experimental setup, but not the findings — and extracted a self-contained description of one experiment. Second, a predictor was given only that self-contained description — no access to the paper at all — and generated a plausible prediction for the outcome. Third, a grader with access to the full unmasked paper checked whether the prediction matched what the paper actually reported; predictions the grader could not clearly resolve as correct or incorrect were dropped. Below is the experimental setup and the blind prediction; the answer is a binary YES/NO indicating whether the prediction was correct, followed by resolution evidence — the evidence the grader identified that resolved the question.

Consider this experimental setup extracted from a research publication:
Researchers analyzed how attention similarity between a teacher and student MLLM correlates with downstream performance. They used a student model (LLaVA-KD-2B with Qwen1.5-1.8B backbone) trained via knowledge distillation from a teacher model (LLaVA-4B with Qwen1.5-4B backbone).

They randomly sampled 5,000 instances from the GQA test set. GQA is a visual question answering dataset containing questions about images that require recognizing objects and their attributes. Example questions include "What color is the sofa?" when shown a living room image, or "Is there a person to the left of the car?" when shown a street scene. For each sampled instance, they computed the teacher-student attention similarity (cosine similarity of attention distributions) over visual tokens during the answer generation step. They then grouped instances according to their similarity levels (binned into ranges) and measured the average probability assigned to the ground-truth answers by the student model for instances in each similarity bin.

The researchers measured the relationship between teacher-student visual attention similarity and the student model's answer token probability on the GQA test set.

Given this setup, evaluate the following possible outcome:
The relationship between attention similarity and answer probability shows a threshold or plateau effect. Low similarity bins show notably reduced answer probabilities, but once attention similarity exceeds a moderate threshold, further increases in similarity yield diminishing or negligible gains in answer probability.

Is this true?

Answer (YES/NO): NO